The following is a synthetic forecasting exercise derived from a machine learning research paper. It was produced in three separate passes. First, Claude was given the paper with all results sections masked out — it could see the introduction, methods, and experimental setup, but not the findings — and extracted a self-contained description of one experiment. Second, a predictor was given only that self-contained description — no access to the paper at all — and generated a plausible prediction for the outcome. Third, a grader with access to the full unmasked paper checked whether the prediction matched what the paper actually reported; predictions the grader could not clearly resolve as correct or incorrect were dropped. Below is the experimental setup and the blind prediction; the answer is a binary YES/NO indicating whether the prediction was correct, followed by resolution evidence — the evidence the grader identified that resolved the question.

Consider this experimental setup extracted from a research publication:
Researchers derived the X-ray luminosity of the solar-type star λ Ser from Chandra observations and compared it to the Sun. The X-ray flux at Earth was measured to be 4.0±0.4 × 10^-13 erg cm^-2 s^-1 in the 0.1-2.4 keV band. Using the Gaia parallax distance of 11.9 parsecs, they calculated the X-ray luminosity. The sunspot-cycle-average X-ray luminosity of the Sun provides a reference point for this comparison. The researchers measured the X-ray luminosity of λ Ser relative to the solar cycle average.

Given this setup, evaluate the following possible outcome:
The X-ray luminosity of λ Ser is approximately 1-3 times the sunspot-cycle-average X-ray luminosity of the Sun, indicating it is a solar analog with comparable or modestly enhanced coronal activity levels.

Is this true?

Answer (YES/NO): NO